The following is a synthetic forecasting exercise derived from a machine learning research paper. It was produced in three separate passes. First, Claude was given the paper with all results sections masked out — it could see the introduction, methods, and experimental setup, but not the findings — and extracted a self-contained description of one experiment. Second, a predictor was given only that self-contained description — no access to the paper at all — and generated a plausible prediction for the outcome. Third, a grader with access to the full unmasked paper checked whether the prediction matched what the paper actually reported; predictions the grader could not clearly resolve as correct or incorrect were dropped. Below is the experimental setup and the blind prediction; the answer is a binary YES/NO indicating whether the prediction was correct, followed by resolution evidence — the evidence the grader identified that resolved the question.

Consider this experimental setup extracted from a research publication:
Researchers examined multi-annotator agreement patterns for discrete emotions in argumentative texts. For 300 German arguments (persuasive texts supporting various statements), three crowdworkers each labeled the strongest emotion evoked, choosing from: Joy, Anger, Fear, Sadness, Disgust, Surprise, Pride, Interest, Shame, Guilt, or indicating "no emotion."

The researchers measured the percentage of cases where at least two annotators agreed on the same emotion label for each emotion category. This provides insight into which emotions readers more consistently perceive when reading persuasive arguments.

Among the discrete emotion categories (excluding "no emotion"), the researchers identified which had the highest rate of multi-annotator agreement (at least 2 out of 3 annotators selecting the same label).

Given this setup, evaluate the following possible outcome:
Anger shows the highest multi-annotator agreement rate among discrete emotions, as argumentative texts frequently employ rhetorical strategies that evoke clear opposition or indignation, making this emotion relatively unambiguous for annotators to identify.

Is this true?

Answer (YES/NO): NO